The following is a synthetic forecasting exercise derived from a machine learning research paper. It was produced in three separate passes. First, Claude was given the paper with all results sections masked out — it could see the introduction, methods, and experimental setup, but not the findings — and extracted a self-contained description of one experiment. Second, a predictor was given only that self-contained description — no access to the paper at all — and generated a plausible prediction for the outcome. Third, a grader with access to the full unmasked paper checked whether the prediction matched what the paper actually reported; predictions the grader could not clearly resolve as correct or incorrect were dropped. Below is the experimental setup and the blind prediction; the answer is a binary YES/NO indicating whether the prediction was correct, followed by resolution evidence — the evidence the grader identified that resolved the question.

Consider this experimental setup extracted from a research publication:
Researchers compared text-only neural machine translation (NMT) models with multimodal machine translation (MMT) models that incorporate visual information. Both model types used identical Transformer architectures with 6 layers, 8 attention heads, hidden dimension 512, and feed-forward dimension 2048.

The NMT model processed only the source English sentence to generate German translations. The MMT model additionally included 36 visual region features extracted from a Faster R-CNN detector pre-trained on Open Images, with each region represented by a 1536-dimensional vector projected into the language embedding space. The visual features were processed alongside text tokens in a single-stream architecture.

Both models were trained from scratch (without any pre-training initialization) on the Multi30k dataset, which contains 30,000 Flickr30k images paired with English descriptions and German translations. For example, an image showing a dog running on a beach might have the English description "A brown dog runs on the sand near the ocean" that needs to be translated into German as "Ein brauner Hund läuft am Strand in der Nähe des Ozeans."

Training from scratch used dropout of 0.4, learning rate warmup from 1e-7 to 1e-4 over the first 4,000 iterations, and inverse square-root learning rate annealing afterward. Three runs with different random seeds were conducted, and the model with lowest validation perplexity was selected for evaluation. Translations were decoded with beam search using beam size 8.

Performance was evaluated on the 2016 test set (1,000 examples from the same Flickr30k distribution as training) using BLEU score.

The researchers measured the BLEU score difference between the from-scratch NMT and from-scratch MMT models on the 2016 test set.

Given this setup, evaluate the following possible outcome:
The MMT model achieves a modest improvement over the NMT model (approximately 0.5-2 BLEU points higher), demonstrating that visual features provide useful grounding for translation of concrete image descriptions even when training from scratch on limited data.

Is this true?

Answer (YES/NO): NO